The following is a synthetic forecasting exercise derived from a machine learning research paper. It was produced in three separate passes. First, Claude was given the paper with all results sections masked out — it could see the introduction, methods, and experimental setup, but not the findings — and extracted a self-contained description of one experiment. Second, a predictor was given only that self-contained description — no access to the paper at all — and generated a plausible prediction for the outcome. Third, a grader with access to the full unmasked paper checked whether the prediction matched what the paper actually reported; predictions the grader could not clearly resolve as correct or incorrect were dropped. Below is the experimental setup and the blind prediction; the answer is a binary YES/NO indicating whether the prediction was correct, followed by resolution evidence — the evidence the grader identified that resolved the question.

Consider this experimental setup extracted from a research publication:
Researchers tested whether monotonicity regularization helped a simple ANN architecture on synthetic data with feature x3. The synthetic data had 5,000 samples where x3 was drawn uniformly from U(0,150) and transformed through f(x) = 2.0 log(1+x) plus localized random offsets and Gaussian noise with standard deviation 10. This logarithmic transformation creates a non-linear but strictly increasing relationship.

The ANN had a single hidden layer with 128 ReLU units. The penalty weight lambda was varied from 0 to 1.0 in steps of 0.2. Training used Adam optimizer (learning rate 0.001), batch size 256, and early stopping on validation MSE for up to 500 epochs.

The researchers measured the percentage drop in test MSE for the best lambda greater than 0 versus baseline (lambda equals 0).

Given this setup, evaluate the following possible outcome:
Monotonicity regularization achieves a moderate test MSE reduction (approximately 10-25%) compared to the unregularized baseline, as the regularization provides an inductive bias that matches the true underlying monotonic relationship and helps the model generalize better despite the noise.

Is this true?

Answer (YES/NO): NO